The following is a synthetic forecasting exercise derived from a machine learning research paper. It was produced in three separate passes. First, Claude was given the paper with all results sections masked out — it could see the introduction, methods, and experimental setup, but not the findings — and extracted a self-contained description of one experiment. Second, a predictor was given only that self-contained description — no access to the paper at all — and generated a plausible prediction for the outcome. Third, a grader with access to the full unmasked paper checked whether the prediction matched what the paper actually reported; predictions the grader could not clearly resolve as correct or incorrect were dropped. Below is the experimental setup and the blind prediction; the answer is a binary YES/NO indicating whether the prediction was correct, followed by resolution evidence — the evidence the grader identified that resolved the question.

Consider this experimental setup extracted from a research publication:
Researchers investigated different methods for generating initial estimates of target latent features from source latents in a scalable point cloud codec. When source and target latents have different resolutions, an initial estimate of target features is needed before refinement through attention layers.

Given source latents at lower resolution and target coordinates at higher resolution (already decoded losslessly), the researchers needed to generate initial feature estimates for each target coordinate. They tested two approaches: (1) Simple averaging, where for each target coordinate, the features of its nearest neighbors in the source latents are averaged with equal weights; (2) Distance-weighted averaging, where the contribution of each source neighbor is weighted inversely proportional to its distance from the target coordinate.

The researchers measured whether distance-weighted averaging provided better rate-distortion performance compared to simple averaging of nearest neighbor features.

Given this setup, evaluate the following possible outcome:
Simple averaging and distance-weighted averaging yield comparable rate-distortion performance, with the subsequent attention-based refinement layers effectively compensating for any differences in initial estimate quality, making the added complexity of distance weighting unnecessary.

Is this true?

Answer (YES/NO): YES